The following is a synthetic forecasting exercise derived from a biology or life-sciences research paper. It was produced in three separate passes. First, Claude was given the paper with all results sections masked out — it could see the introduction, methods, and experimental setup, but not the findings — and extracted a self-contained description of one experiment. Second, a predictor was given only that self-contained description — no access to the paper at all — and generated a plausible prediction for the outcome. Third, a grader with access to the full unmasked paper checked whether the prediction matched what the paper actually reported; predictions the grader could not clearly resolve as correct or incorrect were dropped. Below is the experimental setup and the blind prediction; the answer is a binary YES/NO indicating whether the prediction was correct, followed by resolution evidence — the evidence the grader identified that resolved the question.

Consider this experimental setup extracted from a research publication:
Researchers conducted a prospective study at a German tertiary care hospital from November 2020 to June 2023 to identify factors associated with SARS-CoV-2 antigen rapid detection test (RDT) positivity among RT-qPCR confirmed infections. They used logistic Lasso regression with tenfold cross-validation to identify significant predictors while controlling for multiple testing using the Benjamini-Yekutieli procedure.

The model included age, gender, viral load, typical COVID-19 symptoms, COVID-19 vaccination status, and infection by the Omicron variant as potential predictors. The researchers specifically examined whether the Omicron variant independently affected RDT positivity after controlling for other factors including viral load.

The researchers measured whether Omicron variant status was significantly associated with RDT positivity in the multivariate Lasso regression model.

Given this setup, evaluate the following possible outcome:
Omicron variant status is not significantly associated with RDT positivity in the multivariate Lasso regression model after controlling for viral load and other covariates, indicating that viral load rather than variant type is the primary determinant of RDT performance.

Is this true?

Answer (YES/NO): YES